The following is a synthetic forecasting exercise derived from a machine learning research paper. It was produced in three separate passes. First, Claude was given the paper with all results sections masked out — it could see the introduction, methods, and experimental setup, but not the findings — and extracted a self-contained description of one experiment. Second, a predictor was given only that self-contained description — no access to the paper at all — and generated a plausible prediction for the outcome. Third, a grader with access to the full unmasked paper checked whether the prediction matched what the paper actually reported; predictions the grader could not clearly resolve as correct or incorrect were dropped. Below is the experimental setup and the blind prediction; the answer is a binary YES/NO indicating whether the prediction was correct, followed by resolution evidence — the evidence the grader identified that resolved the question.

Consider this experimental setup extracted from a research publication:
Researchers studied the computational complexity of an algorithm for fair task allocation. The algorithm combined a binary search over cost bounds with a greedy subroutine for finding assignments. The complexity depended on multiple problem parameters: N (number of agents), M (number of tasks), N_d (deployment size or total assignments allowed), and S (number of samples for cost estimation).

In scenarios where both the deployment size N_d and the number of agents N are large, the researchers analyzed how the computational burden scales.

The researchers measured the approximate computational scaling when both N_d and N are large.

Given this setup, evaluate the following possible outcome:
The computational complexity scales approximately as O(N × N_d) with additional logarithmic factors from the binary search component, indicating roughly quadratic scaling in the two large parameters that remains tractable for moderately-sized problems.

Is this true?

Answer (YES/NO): YES